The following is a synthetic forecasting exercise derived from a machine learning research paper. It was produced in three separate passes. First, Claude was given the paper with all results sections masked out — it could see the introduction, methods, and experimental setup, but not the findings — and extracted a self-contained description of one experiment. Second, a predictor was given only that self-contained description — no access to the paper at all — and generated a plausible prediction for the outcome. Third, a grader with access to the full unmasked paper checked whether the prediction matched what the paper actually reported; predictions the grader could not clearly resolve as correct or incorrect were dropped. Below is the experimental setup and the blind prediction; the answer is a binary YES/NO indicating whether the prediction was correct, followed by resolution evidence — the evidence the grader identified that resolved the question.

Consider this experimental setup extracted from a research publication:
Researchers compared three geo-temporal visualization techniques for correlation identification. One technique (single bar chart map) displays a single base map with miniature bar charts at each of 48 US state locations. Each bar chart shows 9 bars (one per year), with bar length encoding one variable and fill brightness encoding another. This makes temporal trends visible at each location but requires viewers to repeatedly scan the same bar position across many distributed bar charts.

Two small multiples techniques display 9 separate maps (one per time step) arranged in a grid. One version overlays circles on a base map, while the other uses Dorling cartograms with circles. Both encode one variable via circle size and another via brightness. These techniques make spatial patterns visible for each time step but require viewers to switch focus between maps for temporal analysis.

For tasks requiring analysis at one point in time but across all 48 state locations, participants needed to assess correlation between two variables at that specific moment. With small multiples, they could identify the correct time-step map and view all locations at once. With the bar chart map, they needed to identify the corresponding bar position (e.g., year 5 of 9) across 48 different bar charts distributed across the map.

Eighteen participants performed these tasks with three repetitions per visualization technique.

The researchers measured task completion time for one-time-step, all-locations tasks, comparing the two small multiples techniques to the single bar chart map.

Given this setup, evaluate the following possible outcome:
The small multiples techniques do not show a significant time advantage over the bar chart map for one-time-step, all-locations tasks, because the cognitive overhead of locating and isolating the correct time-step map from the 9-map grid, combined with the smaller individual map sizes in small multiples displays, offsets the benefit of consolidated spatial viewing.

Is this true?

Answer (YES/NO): NO